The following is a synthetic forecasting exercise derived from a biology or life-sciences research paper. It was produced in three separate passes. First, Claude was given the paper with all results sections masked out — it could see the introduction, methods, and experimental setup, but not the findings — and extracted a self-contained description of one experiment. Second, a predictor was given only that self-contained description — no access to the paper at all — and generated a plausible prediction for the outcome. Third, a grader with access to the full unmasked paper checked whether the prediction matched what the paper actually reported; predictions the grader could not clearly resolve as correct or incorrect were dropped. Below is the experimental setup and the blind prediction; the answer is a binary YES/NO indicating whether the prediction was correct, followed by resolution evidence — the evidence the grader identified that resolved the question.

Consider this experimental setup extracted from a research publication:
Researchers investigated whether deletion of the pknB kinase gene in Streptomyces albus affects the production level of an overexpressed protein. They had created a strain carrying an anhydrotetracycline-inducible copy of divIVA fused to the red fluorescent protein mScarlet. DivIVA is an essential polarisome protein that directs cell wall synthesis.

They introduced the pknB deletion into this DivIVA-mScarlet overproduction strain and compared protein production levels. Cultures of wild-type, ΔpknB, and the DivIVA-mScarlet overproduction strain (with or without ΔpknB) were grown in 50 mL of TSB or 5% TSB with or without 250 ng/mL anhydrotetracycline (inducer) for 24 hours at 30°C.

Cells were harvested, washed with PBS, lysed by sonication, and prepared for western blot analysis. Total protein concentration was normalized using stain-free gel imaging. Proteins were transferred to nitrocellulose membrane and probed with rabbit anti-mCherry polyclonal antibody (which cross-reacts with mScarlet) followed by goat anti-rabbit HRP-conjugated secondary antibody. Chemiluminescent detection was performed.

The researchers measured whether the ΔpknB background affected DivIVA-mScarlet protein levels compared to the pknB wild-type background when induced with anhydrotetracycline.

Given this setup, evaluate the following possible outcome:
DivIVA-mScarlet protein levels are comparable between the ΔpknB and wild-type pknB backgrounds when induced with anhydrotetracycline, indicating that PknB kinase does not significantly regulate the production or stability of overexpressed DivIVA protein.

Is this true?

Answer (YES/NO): NO